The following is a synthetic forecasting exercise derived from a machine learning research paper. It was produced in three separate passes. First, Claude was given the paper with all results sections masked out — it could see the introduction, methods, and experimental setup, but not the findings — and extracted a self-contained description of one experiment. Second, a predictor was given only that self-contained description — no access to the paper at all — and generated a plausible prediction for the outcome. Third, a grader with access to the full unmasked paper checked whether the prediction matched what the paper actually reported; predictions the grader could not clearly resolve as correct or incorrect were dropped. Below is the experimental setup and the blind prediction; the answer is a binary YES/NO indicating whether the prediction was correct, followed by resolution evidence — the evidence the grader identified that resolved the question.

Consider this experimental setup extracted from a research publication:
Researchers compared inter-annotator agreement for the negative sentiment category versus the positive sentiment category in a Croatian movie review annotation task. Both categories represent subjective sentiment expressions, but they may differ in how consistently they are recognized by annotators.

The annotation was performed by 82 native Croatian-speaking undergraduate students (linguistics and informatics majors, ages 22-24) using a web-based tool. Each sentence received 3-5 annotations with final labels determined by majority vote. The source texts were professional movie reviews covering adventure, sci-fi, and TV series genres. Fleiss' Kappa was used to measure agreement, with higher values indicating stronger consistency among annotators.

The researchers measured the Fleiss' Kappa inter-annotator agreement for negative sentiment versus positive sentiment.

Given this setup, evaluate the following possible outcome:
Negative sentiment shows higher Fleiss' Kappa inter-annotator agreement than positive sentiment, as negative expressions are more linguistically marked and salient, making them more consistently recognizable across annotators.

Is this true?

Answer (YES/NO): NO